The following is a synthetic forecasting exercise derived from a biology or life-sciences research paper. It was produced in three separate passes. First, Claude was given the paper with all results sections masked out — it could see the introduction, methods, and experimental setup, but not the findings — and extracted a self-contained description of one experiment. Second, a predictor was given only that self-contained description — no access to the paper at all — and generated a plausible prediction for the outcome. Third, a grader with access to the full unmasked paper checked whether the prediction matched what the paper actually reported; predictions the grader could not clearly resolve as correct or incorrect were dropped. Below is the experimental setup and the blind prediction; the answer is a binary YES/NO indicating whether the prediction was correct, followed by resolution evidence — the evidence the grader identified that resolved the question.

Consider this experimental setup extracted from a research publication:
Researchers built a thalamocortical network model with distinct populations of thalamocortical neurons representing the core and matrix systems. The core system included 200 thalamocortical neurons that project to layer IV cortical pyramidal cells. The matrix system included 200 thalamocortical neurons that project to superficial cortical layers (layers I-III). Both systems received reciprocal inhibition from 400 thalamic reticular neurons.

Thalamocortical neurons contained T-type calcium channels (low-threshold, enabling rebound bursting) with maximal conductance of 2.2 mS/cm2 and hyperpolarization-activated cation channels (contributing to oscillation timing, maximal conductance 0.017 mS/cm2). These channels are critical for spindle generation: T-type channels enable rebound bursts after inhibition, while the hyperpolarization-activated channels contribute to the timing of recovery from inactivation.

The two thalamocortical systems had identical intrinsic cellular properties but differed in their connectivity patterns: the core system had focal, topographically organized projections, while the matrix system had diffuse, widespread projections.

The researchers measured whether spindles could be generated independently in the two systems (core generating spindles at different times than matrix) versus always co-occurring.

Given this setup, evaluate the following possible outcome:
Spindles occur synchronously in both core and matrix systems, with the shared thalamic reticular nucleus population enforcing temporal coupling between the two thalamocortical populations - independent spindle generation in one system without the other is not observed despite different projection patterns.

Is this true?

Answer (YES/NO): NO